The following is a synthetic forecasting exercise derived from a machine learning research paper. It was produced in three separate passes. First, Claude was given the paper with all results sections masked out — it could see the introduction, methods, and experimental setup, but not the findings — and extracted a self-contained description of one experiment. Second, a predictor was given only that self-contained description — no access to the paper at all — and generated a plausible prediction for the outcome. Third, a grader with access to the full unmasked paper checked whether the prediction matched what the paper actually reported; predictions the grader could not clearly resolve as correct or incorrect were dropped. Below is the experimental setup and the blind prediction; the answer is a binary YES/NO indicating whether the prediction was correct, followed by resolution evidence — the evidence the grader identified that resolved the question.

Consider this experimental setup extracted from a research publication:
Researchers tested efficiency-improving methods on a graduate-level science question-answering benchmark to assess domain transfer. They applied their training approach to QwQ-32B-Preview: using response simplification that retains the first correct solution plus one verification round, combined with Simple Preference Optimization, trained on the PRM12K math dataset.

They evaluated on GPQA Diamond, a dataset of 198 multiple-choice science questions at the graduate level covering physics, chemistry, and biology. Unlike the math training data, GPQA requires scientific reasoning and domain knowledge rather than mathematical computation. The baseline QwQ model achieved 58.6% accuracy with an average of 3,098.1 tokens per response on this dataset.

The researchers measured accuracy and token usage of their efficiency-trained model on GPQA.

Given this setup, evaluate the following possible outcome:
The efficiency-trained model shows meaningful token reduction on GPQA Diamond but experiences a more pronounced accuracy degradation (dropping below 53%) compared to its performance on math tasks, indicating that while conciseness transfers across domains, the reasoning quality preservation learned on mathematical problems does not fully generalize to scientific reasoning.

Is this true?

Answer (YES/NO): NO